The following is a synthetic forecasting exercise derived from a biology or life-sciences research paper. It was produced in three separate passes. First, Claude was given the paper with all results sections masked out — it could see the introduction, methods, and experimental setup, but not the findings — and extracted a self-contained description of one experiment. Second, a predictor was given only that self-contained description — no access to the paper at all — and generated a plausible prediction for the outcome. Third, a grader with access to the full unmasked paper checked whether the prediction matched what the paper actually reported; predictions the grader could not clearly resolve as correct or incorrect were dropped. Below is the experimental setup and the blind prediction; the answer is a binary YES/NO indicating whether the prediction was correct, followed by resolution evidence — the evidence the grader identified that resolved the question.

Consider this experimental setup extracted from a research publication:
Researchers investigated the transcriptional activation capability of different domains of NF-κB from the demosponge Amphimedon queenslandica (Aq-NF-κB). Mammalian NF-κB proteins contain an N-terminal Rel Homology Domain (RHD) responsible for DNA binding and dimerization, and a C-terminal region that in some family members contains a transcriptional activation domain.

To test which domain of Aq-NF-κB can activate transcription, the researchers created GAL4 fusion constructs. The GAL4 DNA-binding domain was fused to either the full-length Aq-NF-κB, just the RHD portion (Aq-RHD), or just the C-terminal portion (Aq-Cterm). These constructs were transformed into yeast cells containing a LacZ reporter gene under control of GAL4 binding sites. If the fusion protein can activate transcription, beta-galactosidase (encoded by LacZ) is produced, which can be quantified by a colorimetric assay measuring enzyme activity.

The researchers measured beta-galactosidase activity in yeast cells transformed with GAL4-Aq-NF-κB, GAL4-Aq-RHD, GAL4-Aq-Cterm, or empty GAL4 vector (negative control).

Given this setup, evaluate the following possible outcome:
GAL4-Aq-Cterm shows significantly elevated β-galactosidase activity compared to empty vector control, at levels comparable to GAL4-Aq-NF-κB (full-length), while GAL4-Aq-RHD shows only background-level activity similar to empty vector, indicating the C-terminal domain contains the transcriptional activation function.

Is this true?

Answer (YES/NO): NO